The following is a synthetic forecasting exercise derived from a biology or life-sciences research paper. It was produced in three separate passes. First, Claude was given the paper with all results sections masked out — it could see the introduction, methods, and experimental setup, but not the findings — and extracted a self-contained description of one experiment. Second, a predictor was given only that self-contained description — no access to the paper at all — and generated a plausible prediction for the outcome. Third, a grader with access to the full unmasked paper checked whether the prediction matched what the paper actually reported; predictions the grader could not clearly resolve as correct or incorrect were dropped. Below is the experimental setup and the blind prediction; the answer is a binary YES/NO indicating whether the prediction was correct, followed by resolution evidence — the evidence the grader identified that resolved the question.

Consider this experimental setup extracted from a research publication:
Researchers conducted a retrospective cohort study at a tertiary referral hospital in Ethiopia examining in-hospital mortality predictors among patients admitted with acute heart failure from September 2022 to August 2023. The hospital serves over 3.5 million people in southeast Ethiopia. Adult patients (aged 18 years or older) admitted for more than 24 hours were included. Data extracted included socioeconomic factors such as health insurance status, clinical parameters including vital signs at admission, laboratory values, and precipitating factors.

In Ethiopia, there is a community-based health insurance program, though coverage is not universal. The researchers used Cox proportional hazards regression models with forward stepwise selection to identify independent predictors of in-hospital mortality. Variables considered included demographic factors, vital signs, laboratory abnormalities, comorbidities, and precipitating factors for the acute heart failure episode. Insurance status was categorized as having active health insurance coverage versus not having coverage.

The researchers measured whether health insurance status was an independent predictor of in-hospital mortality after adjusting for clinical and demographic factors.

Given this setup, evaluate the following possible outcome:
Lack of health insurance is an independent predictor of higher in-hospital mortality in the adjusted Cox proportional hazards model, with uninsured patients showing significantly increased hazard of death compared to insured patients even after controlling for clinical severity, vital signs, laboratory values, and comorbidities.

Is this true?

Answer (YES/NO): YES